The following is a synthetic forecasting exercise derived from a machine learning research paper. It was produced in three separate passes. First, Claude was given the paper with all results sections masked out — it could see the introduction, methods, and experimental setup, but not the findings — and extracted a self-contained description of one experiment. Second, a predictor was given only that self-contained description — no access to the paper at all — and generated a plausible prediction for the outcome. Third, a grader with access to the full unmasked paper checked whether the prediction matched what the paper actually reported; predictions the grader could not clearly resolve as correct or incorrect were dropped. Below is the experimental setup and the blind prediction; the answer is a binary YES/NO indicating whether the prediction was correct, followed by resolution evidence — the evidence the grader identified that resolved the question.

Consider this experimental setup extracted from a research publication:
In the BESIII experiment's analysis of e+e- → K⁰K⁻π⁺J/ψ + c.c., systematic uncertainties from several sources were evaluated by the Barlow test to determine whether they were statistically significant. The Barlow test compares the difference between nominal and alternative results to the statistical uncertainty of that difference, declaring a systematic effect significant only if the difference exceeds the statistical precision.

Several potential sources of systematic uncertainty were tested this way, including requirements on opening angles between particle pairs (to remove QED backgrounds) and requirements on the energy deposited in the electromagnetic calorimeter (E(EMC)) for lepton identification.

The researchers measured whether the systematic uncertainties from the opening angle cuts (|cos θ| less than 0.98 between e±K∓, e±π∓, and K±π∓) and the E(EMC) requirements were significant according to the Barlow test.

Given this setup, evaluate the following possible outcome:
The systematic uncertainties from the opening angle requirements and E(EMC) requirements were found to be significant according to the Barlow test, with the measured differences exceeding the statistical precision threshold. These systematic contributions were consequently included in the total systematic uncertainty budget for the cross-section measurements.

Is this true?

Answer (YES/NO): NO